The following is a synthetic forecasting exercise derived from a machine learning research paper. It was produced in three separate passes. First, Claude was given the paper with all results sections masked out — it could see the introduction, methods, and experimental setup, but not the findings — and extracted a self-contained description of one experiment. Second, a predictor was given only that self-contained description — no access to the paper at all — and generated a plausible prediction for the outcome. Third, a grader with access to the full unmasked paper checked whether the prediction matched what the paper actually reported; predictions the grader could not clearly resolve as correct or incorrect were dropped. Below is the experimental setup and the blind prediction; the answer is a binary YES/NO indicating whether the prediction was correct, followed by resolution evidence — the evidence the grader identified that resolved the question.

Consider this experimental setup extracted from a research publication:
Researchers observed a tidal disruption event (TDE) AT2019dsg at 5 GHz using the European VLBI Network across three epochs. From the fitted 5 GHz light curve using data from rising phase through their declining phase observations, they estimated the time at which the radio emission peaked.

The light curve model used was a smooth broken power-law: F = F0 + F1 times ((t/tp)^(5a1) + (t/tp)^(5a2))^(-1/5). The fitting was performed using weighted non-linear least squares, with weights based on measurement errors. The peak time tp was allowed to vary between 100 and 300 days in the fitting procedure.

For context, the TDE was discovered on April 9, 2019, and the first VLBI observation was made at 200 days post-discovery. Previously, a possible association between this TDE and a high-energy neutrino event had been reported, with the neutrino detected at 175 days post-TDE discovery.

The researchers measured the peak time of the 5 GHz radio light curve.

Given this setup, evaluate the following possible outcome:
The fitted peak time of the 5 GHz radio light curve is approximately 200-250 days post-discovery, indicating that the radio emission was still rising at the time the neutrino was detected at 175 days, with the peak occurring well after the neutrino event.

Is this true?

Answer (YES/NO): NO